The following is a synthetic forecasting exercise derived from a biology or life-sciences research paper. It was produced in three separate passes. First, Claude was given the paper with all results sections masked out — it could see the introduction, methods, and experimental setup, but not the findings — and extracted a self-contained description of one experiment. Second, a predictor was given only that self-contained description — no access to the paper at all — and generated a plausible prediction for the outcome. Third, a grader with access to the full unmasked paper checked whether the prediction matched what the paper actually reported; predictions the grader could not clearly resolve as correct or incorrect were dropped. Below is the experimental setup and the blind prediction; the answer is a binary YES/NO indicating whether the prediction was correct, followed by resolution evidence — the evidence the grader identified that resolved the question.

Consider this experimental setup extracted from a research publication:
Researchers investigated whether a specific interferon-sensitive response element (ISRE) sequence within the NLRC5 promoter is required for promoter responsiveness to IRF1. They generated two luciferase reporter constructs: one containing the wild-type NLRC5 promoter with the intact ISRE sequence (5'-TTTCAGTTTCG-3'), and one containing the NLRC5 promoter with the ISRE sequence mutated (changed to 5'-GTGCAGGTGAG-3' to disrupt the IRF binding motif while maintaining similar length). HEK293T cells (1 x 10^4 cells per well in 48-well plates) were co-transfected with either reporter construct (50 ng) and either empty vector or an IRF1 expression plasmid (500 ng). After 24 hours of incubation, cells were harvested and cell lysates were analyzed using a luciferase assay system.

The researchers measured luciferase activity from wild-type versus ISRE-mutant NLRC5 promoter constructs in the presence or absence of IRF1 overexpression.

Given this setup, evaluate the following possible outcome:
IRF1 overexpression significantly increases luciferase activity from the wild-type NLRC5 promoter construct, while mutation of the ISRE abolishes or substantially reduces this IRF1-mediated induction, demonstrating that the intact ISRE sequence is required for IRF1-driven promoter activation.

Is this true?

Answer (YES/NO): YES